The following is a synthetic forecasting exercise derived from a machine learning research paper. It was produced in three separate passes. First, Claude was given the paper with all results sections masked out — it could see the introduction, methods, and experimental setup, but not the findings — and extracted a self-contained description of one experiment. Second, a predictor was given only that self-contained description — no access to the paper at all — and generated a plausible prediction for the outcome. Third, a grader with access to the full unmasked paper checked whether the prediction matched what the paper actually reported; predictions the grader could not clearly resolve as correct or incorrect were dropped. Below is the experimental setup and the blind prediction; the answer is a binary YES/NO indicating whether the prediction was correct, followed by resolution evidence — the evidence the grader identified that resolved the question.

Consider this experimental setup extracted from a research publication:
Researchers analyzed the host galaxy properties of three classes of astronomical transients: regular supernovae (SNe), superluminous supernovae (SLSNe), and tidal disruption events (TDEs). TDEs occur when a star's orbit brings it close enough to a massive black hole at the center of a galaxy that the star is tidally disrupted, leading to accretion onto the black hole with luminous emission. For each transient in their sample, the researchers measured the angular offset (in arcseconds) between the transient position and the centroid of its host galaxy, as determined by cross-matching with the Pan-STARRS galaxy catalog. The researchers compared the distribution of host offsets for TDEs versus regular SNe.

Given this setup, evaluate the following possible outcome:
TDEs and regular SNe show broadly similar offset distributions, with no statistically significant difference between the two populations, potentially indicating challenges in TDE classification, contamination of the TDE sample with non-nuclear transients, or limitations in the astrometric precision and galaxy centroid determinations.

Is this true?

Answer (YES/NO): NO